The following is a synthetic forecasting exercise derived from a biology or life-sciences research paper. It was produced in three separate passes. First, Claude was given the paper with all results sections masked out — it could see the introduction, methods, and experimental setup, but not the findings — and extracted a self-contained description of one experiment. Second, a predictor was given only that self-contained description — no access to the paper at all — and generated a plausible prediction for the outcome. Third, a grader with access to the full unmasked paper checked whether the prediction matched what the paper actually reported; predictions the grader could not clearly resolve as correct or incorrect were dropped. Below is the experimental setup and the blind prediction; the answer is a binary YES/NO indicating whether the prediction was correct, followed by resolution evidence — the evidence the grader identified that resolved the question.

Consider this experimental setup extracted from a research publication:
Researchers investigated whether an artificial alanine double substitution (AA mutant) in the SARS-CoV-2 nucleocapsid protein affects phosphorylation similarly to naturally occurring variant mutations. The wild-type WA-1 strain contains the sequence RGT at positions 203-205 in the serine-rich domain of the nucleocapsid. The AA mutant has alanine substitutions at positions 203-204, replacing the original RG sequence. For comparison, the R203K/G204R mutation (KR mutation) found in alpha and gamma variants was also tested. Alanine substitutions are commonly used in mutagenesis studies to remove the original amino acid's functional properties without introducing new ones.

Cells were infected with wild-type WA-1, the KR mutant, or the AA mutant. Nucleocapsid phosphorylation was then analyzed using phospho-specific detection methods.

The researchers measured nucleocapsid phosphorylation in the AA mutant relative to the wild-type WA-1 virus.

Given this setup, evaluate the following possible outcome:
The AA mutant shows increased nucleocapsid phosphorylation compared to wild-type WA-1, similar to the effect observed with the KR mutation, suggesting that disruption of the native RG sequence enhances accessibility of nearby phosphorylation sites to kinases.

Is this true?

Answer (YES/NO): YES